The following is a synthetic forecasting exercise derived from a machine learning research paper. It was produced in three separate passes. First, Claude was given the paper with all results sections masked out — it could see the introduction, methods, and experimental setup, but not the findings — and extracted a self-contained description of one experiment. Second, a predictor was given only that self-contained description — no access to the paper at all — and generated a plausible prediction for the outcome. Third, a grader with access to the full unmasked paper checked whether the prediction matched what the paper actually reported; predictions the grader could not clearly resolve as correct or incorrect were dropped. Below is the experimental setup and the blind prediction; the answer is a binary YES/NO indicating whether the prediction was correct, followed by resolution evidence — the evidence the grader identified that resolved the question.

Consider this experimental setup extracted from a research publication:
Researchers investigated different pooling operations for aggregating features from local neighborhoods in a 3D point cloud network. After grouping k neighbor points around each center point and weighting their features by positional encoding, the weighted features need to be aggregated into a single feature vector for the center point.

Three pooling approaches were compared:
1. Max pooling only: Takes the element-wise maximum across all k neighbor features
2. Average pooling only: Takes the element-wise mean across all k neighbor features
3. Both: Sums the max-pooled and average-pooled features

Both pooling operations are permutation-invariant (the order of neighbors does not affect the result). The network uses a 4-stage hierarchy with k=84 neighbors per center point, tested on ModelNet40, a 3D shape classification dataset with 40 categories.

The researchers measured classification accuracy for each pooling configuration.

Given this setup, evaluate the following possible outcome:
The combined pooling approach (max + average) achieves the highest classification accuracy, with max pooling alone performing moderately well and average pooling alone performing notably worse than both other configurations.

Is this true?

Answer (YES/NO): YES